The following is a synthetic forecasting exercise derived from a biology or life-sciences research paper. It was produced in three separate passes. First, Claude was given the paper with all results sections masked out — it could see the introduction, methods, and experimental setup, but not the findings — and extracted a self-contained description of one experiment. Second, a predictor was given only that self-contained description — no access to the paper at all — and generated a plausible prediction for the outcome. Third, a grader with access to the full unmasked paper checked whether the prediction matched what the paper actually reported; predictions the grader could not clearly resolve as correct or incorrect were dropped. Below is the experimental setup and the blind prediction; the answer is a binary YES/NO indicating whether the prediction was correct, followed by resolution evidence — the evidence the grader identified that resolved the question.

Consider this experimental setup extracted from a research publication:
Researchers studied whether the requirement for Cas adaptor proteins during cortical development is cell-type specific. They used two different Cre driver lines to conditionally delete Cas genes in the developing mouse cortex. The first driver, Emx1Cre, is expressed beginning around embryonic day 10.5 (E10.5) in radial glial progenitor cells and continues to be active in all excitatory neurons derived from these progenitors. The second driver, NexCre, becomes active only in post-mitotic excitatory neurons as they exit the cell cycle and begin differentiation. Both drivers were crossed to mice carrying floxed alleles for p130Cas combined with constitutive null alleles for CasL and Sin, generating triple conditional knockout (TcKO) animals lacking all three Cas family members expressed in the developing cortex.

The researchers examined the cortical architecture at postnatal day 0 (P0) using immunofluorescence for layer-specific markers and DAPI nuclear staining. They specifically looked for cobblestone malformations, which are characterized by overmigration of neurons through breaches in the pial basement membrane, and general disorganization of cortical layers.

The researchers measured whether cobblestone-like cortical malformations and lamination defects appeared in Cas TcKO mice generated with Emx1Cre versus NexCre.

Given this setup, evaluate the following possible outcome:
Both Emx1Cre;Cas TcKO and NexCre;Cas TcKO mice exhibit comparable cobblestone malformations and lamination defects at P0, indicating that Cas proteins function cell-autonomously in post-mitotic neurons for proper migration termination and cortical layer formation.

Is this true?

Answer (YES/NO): NO